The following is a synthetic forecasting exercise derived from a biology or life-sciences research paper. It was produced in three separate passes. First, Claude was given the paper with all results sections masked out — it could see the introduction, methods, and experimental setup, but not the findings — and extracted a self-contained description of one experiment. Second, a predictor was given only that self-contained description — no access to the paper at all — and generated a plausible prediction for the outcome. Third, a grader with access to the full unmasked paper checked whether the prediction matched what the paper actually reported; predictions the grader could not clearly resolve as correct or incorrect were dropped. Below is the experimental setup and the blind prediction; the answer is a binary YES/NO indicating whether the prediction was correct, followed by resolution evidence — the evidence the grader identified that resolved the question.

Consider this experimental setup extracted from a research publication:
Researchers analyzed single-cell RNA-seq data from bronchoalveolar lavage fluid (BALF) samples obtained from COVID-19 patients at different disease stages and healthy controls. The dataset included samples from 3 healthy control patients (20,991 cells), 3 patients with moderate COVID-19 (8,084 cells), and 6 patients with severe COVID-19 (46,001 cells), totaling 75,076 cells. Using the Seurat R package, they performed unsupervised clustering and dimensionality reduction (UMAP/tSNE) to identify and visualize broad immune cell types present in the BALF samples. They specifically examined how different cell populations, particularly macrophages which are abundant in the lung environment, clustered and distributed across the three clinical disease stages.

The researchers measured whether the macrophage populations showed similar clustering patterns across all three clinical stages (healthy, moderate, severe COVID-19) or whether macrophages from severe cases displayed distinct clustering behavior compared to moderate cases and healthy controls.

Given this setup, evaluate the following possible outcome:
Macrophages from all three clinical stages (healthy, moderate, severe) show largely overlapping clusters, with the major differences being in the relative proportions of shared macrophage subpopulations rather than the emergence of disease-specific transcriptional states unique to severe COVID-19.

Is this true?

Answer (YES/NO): NO